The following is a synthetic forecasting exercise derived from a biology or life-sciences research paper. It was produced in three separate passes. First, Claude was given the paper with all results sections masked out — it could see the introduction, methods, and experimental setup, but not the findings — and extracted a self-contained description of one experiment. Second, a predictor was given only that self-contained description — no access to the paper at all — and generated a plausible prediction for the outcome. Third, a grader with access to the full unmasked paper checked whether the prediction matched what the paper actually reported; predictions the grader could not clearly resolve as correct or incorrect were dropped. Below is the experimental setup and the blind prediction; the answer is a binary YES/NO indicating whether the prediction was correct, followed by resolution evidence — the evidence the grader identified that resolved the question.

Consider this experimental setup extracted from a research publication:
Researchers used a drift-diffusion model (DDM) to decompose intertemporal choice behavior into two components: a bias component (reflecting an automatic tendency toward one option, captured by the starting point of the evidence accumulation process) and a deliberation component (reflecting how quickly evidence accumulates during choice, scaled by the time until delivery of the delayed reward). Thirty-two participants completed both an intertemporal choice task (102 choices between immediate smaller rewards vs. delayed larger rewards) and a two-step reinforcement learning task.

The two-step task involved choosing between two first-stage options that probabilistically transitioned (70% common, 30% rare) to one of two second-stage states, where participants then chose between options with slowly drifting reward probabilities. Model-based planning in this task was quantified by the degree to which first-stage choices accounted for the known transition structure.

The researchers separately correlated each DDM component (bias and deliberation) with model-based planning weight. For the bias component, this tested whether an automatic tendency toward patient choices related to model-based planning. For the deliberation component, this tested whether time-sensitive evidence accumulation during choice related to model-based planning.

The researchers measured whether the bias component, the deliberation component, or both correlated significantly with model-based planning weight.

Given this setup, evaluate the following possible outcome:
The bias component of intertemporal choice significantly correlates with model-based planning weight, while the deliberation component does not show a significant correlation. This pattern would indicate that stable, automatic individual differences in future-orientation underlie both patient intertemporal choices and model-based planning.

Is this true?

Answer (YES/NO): NO